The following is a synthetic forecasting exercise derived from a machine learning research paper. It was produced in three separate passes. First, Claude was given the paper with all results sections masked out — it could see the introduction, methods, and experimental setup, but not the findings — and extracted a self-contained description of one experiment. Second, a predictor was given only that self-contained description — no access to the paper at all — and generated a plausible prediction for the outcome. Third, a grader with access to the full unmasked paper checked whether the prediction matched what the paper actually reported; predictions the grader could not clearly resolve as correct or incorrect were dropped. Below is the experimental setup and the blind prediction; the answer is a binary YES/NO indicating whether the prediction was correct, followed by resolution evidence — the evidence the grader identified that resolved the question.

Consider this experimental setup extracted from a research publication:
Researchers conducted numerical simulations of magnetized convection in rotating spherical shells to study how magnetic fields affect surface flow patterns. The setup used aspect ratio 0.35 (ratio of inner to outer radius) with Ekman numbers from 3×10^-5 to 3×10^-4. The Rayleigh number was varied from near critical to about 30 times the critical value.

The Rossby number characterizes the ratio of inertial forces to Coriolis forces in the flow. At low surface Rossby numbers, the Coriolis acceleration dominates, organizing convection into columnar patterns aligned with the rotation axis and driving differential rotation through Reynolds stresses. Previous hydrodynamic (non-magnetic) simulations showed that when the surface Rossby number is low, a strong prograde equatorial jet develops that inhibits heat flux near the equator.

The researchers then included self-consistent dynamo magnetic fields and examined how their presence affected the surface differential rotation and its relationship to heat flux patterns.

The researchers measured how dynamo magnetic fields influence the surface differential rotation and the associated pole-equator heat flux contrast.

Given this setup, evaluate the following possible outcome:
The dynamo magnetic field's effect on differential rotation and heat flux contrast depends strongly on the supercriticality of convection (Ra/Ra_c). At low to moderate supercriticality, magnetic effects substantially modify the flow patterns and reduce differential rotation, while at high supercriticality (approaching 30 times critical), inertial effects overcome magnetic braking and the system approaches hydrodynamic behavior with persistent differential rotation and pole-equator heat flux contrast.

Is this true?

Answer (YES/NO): NO